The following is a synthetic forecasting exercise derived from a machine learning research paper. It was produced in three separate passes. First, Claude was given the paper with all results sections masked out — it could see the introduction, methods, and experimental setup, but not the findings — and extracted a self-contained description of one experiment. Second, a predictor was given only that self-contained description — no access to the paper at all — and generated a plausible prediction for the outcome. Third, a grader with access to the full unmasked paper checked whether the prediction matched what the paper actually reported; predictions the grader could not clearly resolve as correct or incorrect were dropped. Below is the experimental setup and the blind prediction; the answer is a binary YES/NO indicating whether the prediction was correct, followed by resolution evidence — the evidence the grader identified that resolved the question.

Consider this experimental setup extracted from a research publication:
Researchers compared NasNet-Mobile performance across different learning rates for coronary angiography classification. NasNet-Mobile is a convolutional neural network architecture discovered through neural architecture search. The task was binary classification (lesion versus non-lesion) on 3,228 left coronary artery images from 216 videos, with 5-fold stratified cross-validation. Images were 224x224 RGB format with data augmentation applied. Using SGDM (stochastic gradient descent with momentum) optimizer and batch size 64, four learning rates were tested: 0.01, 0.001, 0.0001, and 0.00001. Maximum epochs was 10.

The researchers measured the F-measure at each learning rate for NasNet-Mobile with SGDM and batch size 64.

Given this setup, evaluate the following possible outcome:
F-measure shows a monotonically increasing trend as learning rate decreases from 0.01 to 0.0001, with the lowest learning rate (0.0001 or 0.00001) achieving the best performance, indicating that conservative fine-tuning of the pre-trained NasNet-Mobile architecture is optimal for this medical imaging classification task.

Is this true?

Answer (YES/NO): NO